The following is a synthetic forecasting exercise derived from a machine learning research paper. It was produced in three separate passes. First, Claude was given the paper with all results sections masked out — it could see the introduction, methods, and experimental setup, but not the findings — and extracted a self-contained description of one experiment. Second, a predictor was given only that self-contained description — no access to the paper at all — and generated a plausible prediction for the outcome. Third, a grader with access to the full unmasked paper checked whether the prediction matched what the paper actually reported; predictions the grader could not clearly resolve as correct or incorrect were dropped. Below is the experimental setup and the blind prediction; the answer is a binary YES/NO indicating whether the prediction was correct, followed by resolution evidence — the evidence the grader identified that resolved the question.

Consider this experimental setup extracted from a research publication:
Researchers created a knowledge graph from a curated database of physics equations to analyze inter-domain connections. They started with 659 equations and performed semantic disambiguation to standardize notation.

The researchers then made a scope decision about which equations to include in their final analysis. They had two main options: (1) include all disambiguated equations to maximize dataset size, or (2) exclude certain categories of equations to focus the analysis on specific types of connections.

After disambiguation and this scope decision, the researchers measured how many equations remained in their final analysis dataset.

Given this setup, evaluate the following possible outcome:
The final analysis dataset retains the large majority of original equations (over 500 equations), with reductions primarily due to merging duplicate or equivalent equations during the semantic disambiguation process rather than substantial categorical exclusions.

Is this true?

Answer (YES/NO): NO